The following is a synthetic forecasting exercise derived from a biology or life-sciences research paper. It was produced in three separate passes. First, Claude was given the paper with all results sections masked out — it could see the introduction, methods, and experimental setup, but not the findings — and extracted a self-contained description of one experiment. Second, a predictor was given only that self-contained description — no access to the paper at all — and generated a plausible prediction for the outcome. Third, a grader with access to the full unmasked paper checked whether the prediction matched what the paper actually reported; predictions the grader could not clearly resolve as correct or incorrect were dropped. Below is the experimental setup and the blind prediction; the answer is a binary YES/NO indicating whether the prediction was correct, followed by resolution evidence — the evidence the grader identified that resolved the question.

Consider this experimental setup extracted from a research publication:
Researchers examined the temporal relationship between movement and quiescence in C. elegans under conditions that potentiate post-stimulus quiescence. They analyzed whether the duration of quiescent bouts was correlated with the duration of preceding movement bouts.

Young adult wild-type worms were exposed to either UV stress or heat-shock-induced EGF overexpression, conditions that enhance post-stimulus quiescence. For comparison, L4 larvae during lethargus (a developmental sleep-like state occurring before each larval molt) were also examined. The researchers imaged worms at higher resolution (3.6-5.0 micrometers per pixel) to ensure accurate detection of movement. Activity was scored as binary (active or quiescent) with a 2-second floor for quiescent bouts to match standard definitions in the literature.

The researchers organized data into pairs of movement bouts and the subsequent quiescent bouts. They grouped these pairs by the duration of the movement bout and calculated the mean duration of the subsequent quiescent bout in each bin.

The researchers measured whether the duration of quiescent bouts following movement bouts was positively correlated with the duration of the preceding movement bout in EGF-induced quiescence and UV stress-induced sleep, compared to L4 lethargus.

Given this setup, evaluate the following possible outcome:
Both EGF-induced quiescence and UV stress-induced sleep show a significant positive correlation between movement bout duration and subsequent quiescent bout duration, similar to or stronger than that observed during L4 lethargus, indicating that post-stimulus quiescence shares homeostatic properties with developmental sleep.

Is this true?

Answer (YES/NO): NO